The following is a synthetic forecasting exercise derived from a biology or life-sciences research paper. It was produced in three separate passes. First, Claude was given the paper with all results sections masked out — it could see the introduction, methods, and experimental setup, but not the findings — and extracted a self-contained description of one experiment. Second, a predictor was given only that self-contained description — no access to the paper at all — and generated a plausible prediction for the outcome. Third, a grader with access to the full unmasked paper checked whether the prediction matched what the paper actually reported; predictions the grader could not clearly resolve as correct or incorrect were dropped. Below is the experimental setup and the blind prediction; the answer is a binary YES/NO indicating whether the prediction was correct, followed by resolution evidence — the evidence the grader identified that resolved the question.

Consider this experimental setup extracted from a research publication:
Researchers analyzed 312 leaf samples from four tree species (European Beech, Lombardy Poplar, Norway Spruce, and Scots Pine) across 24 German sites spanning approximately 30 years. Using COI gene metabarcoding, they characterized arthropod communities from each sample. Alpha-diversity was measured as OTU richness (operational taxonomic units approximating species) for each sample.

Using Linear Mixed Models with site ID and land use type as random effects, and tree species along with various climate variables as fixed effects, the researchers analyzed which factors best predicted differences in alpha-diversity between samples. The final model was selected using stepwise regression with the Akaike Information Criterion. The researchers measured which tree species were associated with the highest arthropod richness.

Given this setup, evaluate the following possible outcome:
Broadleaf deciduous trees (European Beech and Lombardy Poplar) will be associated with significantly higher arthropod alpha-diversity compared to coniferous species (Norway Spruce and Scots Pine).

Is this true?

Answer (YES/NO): NO